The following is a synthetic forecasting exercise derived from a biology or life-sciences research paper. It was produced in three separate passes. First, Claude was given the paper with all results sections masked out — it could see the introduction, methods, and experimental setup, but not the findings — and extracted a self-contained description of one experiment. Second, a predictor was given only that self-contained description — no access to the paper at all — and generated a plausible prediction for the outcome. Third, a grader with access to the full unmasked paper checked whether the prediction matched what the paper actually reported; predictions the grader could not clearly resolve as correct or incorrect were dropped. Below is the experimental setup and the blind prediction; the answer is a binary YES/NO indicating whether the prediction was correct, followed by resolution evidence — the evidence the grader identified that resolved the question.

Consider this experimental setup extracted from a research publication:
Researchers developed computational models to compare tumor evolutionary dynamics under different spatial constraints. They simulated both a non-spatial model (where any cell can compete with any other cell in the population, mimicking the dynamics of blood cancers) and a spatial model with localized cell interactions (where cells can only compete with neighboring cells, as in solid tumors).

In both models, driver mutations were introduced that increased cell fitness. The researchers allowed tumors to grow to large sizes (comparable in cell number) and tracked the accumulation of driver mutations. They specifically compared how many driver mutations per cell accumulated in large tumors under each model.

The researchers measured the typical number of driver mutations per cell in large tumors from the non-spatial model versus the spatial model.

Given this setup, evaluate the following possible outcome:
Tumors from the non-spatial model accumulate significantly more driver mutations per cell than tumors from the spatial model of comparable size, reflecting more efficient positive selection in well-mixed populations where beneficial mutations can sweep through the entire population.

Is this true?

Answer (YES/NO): NO